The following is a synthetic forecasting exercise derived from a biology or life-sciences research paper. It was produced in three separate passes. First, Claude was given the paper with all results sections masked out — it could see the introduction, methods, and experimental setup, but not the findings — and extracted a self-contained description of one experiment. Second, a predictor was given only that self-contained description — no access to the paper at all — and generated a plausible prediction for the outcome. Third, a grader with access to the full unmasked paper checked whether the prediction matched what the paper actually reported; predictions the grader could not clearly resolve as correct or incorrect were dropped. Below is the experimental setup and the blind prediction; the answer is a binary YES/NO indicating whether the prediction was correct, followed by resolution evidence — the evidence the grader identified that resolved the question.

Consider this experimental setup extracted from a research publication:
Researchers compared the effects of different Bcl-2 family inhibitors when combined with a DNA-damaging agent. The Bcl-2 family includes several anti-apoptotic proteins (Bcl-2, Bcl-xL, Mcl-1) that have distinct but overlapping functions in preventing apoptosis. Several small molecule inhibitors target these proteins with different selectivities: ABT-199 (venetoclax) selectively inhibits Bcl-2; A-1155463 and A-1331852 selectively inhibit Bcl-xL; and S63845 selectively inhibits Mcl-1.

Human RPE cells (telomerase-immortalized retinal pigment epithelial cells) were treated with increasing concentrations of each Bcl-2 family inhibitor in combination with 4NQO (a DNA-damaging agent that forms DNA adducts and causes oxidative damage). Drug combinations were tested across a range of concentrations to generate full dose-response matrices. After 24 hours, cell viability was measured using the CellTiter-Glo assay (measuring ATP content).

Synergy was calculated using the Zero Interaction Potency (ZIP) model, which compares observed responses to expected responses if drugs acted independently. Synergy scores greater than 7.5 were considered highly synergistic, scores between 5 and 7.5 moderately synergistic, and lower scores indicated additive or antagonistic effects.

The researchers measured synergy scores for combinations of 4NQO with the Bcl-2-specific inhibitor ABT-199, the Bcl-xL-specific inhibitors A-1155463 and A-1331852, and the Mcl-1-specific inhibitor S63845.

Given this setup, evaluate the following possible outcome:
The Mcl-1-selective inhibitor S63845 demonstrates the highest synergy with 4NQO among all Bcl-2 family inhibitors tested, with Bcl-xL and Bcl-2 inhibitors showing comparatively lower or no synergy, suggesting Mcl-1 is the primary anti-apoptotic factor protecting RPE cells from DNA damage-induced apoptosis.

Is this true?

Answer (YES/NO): NO